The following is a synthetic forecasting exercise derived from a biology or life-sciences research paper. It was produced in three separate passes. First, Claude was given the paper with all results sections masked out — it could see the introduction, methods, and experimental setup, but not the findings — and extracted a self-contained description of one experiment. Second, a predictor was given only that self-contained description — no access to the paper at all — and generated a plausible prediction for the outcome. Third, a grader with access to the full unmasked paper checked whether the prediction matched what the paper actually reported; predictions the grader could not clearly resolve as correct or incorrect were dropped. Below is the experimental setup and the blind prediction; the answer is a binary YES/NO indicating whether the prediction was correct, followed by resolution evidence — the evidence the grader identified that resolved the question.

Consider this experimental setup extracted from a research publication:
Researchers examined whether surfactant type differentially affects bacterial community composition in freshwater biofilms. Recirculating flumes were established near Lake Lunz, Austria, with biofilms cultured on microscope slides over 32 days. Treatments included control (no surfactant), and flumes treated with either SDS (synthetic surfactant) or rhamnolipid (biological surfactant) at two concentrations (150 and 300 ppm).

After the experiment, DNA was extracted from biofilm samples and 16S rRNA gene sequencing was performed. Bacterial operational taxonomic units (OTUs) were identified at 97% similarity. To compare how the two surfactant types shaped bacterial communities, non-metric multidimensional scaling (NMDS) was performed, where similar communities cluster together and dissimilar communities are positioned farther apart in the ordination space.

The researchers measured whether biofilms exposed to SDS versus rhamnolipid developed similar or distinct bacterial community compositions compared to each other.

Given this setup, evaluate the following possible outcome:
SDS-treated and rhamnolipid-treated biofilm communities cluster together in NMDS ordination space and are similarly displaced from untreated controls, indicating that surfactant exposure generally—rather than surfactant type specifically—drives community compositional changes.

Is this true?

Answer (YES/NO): NO